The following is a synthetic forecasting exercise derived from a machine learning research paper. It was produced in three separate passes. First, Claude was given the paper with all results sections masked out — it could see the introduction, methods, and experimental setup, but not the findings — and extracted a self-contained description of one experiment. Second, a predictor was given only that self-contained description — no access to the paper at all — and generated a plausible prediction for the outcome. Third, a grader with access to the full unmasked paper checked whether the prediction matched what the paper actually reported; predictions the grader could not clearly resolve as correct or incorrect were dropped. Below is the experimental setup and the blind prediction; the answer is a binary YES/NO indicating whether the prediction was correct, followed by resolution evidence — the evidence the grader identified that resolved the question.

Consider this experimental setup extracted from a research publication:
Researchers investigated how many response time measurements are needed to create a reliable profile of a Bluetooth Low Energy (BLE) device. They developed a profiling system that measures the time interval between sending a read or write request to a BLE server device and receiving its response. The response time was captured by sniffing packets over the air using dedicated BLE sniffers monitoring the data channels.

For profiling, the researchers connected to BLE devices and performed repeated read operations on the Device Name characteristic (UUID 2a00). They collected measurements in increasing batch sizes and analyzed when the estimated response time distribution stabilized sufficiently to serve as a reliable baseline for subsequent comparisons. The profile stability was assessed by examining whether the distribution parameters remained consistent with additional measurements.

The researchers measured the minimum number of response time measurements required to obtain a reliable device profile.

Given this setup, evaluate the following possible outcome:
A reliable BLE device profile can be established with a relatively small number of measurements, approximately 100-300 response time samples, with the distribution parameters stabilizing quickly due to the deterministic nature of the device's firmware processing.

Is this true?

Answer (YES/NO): NO